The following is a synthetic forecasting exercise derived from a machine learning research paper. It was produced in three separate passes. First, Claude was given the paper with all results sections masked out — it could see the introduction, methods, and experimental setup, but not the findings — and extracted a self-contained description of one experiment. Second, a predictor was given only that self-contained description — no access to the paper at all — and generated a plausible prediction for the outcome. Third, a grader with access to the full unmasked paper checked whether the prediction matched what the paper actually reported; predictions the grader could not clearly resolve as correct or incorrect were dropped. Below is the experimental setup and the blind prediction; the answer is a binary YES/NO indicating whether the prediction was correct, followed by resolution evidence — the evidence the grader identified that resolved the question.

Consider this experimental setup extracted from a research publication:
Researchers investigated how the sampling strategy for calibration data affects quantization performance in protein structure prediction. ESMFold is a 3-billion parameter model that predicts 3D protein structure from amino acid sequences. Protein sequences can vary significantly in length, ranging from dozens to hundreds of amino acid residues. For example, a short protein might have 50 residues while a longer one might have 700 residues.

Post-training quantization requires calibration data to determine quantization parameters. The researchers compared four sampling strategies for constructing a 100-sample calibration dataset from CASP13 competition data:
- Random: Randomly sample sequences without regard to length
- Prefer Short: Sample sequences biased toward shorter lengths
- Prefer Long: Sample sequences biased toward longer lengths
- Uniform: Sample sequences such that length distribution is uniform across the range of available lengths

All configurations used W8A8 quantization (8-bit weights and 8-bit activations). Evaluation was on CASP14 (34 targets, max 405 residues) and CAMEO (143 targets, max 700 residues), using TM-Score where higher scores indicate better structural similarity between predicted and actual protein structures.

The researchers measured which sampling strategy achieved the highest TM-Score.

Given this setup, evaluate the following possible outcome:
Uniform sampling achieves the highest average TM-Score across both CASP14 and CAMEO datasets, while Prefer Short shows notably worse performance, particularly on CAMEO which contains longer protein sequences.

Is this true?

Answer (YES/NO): NO